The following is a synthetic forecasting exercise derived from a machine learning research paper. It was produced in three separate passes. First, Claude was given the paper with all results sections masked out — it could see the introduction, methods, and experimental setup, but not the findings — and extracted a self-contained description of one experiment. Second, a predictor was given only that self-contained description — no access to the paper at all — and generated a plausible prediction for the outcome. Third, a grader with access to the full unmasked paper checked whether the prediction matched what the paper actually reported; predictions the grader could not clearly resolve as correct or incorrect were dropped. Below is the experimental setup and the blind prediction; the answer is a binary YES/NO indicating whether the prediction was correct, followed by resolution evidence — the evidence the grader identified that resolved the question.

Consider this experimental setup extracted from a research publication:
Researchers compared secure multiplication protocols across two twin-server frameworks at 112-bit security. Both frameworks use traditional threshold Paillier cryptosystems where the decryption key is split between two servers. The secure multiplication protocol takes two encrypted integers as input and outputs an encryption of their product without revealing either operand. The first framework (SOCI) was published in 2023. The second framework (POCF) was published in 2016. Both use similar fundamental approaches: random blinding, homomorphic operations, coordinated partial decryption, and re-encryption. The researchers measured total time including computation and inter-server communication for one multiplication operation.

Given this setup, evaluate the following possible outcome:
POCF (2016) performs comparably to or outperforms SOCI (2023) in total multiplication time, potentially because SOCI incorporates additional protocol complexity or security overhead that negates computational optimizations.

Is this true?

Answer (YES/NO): NO